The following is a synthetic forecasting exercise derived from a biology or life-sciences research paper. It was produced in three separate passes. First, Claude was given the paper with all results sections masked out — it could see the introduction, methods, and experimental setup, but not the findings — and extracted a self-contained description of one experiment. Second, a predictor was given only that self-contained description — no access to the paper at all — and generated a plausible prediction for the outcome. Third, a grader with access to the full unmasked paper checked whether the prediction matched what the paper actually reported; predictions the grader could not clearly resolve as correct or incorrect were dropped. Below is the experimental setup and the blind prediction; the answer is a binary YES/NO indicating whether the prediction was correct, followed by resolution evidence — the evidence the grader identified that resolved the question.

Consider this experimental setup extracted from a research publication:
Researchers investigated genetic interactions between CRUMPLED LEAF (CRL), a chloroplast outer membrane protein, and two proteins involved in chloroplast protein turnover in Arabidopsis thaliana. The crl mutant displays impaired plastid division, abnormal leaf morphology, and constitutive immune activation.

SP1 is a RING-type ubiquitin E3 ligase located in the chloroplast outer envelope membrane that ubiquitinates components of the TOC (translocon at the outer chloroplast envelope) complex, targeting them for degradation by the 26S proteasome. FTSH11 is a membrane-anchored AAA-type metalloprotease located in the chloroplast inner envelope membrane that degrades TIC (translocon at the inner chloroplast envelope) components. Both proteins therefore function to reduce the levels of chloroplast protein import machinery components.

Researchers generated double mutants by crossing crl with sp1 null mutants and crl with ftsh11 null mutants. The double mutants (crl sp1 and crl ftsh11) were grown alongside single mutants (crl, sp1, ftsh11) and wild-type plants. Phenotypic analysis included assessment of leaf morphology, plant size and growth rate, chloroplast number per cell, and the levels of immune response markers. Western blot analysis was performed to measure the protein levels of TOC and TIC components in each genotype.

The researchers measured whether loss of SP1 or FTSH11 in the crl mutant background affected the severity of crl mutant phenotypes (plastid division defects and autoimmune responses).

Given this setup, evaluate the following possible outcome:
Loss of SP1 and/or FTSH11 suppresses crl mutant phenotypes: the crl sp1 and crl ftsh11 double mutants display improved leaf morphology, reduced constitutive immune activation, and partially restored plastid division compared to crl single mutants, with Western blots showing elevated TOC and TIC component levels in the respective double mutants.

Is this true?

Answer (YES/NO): YES